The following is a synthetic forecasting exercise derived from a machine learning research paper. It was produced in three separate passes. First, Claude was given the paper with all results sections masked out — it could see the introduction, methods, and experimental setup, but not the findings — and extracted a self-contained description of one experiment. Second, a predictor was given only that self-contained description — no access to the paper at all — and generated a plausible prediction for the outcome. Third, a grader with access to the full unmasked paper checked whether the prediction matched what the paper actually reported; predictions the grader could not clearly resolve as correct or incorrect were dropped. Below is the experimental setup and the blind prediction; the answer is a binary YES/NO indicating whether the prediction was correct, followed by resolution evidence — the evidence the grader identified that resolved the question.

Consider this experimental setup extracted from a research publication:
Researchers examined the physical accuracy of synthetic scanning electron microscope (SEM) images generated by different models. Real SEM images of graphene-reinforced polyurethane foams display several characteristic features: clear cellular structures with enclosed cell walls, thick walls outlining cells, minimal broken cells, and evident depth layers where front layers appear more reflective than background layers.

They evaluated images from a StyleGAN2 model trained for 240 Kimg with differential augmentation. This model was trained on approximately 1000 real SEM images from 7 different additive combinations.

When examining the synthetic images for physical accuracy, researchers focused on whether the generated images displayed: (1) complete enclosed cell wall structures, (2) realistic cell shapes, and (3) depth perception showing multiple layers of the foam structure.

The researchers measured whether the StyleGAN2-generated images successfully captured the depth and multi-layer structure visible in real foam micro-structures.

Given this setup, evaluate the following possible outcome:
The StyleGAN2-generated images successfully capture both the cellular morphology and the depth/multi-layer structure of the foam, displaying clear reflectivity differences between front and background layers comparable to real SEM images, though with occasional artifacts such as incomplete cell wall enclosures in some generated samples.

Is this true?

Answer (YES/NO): NO